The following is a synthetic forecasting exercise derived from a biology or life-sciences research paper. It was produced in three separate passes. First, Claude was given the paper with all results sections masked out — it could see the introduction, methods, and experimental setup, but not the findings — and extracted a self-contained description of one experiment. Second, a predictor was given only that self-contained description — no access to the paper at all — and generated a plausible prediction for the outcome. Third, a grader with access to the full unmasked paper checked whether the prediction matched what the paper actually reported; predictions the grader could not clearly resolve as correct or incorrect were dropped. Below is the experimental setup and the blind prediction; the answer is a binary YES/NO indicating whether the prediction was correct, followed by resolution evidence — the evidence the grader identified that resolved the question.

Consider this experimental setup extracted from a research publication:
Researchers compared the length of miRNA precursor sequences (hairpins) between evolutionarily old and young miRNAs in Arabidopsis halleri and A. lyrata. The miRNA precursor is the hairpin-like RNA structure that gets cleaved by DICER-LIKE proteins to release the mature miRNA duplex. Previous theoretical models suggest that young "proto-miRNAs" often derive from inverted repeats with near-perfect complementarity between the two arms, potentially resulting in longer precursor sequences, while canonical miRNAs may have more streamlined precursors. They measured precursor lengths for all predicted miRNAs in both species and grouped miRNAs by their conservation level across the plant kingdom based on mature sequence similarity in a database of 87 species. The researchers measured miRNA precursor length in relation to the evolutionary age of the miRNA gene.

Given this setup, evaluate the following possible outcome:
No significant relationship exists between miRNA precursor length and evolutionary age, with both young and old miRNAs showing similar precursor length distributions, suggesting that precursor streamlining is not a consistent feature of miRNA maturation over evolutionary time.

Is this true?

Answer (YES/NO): NO